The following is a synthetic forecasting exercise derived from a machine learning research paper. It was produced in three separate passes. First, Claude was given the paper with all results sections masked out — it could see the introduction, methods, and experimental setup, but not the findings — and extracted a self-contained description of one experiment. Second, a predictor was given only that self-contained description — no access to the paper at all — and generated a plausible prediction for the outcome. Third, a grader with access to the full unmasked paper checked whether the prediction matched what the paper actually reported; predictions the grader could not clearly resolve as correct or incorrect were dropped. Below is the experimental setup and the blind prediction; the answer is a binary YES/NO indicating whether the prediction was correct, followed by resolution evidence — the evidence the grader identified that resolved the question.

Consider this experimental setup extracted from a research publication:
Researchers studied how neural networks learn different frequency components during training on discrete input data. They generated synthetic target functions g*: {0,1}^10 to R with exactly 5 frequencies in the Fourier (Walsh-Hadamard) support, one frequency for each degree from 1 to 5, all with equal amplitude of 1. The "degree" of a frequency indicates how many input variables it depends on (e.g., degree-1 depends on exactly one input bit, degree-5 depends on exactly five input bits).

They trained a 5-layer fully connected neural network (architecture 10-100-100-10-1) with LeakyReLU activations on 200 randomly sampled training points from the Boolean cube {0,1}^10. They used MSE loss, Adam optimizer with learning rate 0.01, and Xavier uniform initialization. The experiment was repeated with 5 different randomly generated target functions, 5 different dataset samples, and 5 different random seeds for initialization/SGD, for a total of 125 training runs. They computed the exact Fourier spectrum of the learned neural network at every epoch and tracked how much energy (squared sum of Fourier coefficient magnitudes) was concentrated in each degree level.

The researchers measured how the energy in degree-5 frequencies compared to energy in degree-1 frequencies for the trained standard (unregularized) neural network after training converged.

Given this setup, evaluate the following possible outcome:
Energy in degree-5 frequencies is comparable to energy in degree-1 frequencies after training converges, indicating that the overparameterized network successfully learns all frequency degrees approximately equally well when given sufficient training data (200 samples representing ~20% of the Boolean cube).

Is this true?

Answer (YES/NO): NO